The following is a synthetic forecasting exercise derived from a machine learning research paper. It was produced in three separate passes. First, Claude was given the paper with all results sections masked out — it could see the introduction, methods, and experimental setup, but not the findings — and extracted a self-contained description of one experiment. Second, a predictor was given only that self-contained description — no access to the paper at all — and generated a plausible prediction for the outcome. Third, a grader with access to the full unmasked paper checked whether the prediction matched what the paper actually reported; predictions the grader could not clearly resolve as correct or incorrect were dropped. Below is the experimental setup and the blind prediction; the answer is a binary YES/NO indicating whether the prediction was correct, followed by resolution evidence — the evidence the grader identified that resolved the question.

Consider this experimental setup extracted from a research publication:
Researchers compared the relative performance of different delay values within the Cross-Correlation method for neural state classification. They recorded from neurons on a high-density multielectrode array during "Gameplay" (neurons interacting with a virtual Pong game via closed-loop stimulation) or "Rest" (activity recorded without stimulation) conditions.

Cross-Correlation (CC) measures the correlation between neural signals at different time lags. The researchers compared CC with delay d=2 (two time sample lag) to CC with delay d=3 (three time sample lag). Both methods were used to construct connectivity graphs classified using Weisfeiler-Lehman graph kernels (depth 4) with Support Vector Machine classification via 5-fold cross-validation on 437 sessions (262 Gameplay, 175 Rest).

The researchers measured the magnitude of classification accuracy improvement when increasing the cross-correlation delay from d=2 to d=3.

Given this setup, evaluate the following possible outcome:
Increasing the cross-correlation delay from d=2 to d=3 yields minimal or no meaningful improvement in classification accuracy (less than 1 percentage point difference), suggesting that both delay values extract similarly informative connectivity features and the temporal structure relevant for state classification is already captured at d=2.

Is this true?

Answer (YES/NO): NO